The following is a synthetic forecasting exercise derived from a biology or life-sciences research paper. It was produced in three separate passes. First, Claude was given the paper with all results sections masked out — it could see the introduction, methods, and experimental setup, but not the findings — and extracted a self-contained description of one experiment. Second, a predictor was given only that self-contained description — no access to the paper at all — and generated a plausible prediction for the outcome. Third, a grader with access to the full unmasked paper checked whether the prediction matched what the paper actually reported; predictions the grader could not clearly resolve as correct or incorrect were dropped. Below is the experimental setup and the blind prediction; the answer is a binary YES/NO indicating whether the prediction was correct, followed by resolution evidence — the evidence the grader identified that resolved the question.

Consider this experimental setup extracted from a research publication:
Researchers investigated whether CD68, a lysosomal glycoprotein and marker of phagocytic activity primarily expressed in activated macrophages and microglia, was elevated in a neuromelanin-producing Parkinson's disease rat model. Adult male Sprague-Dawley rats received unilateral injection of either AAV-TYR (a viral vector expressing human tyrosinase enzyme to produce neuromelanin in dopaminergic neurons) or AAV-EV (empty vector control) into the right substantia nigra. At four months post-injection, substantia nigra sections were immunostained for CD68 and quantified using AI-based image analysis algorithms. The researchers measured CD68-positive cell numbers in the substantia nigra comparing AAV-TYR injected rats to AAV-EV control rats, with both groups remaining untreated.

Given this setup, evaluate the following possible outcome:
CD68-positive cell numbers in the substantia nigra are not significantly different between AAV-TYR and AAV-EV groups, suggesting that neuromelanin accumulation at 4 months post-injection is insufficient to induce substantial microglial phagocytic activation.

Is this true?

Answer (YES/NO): NO